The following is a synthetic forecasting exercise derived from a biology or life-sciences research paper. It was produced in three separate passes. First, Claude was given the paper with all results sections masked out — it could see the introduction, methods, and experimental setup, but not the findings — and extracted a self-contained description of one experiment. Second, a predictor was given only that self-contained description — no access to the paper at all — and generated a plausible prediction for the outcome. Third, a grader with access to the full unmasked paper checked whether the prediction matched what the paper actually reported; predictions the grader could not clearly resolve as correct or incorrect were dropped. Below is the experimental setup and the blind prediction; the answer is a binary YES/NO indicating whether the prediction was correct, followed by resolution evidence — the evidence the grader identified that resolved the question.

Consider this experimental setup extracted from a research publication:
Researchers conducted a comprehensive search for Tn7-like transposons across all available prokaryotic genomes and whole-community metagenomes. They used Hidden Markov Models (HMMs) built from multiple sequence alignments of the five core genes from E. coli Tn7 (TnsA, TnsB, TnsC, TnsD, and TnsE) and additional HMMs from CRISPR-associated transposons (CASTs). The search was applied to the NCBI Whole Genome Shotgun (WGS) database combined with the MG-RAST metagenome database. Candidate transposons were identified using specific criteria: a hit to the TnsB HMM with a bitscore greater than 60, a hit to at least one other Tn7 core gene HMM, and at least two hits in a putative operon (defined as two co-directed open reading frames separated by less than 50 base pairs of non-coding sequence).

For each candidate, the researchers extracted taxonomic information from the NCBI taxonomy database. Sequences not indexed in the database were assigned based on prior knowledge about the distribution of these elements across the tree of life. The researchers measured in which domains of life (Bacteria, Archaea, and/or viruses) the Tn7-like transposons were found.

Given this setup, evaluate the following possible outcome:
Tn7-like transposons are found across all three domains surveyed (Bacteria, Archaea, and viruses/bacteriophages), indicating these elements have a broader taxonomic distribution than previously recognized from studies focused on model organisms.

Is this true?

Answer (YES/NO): NO